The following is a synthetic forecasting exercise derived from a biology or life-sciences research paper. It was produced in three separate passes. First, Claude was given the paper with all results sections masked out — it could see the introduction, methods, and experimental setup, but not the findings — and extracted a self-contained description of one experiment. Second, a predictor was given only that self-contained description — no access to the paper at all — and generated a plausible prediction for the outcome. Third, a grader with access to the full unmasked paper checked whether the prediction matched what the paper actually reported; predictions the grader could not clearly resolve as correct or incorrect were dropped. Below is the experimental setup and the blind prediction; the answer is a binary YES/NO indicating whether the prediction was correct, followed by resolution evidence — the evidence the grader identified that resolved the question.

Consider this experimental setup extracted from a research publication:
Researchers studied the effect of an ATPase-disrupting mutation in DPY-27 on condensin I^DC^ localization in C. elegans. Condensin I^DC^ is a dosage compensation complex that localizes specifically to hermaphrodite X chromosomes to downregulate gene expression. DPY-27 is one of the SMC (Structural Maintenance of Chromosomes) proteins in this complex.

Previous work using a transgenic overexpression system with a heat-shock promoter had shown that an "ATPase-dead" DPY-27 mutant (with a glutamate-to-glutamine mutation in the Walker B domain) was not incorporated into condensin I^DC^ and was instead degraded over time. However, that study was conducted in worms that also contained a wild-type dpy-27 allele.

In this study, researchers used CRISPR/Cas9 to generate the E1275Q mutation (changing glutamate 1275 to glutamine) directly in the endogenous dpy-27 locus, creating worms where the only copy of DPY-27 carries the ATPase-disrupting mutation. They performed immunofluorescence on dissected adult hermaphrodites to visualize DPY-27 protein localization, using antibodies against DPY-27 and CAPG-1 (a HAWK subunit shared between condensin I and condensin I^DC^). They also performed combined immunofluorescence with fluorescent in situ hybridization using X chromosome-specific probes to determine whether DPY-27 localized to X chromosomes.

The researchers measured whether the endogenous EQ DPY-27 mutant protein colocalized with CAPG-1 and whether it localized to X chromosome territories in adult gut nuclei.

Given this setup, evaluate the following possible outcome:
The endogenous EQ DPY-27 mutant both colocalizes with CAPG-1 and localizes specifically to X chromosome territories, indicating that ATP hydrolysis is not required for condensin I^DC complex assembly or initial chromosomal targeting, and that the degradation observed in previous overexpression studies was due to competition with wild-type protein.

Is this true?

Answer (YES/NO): NO